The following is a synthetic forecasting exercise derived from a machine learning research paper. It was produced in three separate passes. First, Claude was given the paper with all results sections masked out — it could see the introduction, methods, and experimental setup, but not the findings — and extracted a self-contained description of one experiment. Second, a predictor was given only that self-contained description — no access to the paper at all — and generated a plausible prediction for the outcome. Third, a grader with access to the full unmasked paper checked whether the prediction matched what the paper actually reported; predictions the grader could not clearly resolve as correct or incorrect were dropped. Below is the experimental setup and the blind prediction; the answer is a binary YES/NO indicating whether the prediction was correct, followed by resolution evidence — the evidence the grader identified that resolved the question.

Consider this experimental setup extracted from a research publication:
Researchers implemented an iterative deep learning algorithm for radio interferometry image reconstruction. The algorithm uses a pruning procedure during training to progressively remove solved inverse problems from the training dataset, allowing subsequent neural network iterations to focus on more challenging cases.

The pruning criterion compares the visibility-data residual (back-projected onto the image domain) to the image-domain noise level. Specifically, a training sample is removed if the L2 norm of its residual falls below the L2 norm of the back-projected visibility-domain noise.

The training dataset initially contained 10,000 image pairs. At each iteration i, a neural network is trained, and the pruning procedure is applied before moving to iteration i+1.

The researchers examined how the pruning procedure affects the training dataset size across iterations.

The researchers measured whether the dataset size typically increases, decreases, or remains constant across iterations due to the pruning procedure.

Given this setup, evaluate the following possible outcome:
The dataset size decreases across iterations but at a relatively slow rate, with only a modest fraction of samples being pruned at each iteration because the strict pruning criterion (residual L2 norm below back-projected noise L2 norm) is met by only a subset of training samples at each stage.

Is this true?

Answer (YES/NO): NO